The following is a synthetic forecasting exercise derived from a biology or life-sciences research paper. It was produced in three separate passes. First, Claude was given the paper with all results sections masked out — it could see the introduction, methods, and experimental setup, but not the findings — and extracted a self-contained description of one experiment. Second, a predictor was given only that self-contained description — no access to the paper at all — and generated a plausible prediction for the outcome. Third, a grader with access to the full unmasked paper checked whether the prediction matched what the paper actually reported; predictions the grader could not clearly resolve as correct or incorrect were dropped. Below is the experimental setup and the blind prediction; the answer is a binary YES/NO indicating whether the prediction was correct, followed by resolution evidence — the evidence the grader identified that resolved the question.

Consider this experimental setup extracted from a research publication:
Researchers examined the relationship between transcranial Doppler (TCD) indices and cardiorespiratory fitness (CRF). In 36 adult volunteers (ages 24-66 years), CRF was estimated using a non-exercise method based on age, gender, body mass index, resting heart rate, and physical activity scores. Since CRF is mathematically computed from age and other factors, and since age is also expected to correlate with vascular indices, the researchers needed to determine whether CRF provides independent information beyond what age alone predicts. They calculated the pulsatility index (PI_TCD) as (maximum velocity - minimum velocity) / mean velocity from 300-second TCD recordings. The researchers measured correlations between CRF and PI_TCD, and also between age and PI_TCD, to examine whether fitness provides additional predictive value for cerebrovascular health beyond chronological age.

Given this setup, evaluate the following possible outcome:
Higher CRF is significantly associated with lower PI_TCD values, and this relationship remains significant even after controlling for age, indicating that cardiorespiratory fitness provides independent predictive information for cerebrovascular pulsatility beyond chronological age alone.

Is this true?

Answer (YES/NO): NO